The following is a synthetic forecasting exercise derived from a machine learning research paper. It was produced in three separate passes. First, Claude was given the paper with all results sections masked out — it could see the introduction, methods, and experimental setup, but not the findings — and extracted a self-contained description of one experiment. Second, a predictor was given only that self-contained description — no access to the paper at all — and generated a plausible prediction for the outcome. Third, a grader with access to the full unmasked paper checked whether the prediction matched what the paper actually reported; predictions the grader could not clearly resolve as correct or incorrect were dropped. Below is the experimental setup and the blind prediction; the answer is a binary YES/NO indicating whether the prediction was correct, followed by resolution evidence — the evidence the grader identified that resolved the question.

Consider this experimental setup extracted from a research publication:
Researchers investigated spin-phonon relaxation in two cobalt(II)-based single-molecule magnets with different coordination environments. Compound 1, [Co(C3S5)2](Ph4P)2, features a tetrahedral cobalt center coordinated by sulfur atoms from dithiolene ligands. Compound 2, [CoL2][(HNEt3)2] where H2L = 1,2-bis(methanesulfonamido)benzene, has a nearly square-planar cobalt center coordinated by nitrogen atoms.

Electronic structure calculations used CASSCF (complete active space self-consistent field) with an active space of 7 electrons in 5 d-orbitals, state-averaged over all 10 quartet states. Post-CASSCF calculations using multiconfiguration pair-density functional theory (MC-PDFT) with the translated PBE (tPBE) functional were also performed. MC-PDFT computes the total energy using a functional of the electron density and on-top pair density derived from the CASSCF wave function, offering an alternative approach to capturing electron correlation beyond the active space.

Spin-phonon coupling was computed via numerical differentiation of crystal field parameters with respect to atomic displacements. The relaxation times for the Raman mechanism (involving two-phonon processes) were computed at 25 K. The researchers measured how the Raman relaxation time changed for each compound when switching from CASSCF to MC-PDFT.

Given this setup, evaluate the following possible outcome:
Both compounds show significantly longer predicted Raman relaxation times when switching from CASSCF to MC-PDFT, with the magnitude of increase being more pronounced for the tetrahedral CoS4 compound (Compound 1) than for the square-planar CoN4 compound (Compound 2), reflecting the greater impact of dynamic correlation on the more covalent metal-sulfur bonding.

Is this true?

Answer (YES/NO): NO